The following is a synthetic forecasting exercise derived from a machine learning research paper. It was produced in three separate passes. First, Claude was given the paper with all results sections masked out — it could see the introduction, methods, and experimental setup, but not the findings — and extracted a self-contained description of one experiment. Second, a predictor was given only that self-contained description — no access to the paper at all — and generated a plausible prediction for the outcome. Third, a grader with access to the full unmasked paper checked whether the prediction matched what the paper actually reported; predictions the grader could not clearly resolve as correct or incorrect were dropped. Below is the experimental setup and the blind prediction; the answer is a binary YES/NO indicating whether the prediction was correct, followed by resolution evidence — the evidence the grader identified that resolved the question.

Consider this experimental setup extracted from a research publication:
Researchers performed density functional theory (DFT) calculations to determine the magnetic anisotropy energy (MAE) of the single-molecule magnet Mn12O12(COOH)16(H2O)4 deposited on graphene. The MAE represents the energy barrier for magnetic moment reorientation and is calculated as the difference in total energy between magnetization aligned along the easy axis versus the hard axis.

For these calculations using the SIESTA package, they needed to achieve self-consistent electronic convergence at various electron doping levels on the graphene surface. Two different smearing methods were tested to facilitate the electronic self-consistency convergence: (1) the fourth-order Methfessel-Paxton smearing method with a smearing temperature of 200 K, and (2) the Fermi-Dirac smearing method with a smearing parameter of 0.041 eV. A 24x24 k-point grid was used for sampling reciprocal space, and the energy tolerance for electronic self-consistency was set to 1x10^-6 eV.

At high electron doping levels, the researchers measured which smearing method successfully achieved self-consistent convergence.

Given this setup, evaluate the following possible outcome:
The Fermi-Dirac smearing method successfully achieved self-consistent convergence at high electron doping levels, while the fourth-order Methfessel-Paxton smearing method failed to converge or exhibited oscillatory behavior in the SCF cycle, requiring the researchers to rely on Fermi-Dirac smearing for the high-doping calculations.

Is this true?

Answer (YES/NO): YES